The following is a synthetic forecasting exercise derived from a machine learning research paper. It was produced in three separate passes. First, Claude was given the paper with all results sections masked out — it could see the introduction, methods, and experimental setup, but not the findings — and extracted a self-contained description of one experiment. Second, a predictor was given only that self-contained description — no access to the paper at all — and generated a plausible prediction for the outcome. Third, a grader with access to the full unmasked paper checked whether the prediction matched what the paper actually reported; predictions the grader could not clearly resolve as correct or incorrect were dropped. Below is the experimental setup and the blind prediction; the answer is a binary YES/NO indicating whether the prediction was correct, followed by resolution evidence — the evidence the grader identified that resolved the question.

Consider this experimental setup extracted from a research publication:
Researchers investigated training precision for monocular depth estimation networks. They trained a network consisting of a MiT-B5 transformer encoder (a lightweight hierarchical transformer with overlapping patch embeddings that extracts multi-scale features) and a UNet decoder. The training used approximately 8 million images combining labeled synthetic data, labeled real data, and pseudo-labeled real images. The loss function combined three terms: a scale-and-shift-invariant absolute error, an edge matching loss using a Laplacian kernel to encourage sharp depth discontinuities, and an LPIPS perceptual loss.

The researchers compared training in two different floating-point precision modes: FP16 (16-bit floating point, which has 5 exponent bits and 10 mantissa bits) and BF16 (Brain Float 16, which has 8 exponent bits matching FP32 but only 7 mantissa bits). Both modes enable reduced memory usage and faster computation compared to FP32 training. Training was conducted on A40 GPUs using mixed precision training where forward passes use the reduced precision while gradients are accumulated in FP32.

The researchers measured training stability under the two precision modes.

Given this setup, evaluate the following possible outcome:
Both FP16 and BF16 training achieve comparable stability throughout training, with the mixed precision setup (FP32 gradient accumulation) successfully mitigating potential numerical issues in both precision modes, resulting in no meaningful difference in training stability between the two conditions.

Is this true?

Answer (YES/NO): NO